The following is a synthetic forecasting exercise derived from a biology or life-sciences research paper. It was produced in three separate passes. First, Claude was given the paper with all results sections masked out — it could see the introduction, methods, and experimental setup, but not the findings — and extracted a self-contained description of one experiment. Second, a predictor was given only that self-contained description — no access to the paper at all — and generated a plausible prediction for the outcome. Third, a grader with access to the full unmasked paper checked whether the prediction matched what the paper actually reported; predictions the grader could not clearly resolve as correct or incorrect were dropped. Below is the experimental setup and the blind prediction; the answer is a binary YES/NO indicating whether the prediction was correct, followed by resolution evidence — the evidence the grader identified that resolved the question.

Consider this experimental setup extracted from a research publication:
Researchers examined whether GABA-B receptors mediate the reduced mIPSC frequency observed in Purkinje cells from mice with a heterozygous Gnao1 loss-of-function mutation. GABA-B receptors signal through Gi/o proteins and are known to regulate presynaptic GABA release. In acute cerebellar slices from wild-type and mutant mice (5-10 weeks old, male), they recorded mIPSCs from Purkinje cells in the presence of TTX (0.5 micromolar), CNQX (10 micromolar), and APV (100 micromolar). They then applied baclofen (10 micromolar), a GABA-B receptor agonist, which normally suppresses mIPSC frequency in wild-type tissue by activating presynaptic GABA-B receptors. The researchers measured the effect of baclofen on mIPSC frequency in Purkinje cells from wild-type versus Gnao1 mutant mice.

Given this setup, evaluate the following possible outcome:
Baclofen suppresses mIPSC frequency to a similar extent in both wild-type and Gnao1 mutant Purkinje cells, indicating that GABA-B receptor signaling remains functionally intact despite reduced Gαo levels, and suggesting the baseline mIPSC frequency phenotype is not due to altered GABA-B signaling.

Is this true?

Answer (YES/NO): YES